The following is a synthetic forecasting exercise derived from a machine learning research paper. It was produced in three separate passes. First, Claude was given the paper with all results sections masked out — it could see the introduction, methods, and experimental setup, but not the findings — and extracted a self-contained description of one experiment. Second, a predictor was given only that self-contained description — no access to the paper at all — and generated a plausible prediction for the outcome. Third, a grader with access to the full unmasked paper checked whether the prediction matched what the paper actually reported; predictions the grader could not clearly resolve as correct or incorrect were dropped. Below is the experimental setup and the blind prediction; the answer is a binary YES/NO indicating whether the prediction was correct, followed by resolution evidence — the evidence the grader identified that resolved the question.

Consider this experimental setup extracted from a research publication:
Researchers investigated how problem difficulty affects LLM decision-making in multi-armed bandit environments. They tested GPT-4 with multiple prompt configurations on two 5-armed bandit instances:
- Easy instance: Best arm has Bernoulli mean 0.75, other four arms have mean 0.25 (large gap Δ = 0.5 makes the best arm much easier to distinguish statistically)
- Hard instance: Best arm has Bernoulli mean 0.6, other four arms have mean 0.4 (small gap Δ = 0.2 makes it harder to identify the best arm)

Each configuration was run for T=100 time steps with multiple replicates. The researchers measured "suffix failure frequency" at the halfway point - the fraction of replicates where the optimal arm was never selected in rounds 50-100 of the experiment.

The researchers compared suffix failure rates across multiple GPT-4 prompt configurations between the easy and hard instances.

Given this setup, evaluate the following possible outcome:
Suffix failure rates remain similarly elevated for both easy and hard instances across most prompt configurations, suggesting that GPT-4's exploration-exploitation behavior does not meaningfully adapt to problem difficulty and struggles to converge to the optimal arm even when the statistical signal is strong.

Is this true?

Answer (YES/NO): NO